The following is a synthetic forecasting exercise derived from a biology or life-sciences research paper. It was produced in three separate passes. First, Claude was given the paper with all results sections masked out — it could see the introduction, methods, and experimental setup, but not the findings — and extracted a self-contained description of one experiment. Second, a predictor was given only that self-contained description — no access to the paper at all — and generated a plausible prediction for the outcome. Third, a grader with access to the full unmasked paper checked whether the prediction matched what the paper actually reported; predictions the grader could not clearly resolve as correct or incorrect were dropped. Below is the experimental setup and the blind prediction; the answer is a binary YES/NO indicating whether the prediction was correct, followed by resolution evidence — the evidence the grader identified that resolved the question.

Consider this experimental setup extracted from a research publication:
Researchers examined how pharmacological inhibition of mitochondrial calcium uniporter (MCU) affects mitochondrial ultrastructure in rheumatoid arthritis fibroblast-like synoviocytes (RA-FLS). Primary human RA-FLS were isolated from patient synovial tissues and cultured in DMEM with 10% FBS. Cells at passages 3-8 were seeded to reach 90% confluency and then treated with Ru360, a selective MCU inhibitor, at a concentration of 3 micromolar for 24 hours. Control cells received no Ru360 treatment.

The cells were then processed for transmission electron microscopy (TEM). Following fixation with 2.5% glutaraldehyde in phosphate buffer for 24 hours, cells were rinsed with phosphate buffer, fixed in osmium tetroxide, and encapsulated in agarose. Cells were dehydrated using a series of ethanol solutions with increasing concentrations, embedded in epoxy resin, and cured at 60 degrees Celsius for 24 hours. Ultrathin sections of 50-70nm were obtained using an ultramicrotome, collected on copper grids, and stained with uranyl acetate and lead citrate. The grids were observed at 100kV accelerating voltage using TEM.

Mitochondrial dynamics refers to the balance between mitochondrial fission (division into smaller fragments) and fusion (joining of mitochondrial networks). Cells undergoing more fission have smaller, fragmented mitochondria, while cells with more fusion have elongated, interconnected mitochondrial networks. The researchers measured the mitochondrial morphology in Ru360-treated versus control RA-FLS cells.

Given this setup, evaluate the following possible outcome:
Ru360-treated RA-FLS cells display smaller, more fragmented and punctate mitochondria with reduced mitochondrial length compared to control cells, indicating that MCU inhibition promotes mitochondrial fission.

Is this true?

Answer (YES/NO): NO